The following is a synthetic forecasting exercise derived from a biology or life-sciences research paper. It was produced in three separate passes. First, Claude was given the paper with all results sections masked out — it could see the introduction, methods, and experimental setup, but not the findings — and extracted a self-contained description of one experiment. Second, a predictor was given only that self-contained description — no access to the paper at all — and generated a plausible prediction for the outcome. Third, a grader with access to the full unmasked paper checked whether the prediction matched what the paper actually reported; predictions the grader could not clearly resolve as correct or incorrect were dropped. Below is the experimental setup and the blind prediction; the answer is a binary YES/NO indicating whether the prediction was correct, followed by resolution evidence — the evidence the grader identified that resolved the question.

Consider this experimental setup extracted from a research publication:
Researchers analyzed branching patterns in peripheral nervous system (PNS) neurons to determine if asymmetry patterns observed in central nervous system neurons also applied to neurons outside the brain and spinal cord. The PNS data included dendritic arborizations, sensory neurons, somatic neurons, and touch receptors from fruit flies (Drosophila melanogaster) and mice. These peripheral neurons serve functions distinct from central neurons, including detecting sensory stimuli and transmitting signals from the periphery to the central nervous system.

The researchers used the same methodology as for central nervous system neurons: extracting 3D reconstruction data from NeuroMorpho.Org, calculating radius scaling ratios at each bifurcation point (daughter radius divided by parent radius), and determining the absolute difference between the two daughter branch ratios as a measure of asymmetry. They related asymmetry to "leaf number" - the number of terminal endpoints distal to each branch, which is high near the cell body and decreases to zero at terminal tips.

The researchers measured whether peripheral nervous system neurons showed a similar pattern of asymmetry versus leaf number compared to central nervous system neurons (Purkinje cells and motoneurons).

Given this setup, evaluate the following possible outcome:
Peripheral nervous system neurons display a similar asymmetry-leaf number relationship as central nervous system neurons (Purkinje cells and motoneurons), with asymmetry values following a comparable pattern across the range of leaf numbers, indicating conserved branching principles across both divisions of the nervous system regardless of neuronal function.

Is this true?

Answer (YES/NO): YES